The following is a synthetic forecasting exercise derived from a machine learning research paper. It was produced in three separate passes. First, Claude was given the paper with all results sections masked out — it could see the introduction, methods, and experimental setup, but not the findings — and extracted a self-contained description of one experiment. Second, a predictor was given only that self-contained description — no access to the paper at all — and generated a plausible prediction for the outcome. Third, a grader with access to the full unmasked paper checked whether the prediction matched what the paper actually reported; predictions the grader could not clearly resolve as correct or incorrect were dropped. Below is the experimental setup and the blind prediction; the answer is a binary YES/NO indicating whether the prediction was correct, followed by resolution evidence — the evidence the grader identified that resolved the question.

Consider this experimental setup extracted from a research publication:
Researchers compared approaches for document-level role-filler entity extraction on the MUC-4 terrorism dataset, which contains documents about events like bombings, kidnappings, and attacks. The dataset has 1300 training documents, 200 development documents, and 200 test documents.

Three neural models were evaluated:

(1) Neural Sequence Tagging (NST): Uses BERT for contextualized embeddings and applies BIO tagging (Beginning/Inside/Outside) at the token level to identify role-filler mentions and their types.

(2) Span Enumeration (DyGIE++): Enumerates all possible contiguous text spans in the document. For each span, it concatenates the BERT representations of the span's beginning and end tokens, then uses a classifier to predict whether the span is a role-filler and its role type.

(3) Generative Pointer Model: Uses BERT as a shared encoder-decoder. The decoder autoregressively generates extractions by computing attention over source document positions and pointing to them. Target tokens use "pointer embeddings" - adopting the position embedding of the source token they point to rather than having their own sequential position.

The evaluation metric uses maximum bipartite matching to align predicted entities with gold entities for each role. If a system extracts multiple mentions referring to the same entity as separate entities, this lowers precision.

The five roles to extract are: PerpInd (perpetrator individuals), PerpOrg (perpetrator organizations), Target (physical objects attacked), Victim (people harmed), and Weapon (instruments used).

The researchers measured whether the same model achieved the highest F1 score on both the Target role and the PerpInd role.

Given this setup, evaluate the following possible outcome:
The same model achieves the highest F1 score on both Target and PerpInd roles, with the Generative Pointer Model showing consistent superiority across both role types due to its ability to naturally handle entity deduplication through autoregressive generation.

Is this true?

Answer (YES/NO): NO